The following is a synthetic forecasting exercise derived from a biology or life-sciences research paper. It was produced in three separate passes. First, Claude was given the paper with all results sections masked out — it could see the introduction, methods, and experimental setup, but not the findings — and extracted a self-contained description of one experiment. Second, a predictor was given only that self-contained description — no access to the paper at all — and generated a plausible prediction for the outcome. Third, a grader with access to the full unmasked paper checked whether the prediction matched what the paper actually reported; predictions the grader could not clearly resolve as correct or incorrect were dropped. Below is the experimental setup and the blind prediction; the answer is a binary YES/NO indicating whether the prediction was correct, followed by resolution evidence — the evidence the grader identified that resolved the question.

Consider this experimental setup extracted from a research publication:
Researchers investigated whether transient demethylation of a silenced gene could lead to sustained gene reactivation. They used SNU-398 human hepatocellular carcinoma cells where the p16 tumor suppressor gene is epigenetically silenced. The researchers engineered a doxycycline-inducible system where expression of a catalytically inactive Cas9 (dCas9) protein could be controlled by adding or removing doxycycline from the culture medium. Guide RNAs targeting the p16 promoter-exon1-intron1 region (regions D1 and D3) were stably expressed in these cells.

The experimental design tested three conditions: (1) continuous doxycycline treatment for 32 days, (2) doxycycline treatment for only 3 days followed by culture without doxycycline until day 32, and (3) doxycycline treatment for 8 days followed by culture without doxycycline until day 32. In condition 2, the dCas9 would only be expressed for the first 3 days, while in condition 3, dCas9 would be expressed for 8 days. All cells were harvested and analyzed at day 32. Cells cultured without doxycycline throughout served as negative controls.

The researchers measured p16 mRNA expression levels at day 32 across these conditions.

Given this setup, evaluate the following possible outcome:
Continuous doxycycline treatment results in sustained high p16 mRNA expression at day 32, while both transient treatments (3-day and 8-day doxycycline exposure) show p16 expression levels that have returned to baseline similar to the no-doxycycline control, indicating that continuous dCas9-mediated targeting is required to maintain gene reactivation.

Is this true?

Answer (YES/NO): NO